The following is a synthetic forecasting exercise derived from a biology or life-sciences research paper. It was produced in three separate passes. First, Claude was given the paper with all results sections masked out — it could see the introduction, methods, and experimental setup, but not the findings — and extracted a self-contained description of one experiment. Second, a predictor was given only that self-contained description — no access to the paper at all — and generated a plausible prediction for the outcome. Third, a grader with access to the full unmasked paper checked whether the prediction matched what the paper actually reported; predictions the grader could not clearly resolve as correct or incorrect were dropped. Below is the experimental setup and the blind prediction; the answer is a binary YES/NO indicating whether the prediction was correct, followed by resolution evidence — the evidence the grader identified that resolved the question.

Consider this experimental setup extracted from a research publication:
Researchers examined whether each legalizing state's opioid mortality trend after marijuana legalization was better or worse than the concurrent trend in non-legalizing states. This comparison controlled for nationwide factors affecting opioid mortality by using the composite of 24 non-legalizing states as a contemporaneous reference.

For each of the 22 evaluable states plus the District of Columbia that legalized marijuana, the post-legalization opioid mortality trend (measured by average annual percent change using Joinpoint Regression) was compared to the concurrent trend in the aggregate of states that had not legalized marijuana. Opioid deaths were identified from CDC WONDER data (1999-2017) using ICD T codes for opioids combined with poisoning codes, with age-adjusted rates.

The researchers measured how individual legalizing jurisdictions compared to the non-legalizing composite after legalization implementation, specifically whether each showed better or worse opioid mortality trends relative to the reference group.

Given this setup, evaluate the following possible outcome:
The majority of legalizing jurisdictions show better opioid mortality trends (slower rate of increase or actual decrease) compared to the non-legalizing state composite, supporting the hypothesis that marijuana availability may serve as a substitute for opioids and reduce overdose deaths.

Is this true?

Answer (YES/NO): NO